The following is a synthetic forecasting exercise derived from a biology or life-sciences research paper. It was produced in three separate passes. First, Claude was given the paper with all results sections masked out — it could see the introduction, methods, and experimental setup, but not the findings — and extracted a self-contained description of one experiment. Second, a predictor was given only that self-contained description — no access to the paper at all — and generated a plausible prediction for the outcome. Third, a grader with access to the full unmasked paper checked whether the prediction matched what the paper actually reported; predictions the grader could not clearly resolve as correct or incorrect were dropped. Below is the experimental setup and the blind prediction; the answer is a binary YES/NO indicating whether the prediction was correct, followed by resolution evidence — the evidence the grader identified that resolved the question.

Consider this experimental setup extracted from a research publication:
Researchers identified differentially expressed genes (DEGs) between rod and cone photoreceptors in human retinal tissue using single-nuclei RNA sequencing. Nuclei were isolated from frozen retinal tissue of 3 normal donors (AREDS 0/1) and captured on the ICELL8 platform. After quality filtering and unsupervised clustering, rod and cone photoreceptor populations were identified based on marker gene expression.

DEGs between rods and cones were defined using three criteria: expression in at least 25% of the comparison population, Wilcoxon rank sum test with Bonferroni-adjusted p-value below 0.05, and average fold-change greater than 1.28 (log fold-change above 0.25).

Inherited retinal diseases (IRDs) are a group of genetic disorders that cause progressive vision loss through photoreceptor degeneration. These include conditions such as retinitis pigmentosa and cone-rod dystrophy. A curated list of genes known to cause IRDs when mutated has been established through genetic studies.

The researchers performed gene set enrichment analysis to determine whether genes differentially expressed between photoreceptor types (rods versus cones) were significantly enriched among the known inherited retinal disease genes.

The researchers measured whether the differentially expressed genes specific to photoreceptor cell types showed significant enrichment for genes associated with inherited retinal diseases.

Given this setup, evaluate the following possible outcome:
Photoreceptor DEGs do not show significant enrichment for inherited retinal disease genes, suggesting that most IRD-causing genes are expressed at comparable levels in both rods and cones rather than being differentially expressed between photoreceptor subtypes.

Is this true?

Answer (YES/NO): NO